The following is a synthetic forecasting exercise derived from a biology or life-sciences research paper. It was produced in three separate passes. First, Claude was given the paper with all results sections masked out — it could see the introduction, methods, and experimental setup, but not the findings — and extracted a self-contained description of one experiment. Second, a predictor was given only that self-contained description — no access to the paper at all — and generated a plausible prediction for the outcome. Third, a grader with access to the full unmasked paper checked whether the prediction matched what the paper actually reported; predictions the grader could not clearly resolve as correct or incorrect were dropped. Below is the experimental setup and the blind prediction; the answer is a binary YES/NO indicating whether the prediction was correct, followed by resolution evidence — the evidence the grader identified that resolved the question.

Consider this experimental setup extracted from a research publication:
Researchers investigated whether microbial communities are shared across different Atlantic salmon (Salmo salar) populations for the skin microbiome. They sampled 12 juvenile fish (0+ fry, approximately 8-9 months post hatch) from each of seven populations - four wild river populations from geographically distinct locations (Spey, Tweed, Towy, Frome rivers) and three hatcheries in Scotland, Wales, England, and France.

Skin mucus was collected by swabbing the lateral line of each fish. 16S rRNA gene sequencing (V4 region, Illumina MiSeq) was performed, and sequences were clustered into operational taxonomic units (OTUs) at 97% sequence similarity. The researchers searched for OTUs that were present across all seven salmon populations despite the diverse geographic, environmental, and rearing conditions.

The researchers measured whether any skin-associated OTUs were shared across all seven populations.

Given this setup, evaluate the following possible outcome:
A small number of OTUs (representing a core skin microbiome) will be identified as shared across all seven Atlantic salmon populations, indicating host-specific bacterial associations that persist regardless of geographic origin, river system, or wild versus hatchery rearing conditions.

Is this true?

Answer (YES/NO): YES